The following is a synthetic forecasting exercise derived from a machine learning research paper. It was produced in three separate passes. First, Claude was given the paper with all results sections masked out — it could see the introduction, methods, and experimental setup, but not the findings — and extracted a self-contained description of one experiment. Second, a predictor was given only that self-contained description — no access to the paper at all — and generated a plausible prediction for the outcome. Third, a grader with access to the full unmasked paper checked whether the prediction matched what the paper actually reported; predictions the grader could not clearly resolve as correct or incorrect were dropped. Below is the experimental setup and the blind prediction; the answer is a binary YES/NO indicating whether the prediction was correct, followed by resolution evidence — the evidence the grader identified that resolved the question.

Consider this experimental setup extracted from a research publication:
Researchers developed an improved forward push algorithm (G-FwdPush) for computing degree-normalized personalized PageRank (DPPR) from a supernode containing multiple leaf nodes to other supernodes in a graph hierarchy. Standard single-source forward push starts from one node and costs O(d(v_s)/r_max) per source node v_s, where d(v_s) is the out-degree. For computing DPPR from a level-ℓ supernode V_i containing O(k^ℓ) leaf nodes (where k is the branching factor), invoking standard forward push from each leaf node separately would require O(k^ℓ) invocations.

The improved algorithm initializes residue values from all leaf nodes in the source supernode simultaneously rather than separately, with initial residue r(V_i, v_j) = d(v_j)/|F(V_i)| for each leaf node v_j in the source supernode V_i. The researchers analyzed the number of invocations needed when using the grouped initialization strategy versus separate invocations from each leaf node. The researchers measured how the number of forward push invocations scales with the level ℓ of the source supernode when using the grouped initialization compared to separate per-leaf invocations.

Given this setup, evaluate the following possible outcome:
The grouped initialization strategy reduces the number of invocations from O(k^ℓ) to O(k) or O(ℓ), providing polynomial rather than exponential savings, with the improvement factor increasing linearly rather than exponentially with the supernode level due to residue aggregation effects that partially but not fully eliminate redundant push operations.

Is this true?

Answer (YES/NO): NO